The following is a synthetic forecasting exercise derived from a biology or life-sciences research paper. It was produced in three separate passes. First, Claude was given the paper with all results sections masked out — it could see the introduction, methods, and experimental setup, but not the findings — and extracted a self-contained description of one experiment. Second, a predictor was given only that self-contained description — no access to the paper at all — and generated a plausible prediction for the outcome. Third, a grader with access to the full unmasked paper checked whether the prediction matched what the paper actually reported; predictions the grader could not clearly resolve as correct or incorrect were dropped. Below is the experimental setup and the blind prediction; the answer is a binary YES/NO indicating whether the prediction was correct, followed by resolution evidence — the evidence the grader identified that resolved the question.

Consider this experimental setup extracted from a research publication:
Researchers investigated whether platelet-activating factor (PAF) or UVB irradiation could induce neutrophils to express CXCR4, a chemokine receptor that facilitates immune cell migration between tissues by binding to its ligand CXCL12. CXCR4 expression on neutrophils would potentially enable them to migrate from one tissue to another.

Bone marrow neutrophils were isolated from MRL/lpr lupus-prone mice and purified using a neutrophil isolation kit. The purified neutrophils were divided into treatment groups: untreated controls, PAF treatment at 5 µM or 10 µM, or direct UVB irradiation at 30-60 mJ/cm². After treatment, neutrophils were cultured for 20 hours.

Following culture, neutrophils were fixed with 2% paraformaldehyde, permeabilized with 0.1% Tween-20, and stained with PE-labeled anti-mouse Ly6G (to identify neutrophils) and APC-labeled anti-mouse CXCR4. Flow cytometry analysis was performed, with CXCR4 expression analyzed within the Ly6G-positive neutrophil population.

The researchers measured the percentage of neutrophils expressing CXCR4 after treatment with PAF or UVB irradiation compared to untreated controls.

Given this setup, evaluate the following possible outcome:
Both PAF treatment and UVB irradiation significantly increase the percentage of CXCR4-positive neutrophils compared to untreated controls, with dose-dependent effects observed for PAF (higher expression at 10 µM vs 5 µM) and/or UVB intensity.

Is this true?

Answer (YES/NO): YES